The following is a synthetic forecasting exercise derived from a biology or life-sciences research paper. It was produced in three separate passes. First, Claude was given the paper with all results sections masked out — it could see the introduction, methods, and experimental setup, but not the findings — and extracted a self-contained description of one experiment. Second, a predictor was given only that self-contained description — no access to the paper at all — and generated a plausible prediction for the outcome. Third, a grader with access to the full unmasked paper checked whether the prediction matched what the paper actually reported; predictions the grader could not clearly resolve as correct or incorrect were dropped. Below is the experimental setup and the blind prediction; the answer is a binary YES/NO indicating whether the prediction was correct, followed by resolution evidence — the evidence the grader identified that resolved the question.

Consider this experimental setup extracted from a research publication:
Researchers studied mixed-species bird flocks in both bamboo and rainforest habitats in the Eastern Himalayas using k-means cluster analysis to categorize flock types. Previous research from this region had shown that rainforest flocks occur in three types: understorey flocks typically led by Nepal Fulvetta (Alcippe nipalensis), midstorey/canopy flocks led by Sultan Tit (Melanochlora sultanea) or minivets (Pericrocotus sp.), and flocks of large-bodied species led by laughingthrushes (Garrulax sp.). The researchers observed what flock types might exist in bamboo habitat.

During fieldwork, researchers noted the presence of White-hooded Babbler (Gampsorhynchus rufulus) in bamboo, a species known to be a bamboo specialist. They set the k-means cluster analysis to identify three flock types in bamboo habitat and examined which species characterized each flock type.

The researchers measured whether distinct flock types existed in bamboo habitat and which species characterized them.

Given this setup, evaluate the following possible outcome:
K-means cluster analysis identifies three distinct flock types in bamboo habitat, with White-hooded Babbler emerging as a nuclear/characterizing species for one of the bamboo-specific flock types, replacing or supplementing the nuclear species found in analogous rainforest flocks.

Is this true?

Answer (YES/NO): YES